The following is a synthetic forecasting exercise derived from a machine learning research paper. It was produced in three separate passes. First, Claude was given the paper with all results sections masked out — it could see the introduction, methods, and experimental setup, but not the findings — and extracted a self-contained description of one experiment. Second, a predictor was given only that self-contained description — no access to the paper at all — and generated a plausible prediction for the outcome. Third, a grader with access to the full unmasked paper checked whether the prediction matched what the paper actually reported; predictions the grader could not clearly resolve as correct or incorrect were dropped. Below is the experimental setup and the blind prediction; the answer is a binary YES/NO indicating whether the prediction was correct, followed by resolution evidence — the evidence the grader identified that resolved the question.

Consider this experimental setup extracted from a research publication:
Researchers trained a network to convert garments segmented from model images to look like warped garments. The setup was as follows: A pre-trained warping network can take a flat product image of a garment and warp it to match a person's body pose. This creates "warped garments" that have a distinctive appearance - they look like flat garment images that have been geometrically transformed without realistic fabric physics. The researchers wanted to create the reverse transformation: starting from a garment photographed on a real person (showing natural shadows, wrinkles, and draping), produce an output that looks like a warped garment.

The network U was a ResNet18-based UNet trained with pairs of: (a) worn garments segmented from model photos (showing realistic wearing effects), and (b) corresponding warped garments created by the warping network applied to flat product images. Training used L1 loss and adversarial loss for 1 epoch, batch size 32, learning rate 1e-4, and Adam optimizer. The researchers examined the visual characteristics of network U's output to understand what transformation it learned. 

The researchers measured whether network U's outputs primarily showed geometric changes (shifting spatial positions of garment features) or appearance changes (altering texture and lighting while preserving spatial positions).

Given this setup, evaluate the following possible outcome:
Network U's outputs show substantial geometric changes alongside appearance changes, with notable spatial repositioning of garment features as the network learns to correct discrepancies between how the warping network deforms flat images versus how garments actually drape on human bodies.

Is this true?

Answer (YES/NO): NO